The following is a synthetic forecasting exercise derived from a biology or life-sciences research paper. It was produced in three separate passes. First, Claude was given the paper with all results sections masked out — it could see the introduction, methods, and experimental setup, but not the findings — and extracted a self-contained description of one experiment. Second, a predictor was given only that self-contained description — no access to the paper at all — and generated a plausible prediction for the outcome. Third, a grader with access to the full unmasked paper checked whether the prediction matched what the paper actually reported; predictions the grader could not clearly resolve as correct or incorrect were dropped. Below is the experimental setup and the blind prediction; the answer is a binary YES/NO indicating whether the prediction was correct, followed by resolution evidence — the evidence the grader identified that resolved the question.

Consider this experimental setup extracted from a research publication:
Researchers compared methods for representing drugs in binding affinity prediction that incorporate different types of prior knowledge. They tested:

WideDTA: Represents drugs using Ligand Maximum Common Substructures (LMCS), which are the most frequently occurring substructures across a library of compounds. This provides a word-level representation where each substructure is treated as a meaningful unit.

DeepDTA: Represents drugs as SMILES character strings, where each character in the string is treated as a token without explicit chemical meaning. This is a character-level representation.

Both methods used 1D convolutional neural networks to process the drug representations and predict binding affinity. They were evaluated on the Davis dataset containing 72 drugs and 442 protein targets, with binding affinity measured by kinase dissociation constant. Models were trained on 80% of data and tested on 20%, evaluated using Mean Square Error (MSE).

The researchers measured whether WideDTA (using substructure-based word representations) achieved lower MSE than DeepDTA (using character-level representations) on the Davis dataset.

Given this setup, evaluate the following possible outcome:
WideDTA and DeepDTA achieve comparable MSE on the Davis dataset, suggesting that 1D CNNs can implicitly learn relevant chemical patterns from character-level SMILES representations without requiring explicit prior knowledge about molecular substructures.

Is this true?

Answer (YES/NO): NO